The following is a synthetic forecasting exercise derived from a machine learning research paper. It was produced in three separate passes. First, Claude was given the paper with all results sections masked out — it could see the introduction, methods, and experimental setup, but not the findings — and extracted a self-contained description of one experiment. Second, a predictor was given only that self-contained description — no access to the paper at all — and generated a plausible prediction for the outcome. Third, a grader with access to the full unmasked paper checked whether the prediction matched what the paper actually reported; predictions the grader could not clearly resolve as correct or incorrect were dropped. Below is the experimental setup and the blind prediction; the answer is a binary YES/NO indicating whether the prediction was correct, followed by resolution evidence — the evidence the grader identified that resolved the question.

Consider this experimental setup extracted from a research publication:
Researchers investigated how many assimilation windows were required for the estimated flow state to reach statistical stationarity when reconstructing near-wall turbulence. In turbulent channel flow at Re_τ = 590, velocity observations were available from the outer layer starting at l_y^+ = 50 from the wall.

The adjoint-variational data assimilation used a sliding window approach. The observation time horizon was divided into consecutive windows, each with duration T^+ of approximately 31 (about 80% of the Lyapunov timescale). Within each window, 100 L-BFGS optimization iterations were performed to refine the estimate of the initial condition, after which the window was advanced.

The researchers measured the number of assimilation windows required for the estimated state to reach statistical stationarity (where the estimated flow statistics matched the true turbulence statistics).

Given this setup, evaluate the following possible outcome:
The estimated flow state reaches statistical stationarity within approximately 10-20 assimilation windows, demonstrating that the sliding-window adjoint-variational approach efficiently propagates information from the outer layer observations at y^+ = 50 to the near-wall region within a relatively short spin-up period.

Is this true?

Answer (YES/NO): NO